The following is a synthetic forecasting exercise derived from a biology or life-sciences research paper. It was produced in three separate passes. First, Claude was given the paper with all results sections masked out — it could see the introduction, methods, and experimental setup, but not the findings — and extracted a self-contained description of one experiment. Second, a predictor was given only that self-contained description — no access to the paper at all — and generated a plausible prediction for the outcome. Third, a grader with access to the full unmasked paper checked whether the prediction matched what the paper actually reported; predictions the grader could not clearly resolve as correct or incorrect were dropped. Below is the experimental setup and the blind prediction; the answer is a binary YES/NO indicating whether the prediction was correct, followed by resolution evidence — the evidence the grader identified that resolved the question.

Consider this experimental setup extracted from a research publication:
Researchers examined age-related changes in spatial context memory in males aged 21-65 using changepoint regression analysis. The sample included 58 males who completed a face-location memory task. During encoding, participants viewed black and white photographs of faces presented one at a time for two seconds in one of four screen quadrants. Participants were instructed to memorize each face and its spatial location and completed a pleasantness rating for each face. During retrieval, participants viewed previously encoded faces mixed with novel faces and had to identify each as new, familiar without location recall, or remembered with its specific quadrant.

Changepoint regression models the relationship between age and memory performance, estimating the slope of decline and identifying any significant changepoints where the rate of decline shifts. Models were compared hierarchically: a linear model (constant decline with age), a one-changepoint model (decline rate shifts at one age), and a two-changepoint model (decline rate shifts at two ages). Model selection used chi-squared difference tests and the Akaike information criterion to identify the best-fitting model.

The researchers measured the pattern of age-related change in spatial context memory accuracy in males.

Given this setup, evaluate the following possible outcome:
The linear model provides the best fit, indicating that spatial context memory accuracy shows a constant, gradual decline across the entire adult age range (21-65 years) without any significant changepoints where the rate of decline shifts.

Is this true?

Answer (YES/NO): NO